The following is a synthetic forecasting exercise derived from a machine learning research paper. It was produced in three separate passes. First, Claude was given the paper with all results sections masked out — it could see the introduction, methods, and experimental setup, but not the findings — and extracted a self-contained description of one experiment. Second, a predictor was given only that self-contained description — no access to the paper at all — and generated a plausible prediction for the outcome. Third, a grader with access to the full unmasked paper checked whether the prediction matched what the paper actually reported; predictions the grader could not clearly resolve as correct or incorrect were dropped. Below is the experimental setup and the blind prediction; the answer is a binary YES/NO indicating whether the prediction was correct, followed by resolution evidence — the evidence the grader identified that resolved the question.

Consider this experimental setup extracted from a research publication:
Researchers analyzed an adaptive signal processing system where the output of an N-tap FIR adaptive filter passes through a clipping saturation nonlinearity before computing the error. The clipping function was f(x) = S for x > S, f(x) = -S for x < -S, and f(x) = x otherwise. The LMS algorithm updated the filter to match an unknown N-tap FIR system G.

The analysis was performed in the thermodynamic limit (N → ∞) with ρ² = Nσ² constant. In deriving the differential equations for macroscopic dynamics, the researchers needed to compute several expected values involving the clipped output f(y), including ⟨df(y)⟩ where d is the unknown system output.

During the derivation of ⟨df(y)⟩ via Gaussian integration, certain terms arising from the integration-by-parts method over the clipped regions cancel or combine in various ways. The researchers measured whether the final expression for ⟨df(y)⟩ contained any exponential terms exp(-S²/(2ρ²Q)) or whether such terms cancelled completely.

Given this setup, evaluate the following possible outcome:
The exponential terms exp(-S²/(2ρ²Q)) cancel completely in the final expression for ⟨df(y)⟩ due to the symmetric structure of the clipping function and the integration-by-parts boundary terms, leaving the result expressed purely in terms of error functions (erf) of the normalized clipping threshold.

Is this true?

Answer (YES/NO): YES